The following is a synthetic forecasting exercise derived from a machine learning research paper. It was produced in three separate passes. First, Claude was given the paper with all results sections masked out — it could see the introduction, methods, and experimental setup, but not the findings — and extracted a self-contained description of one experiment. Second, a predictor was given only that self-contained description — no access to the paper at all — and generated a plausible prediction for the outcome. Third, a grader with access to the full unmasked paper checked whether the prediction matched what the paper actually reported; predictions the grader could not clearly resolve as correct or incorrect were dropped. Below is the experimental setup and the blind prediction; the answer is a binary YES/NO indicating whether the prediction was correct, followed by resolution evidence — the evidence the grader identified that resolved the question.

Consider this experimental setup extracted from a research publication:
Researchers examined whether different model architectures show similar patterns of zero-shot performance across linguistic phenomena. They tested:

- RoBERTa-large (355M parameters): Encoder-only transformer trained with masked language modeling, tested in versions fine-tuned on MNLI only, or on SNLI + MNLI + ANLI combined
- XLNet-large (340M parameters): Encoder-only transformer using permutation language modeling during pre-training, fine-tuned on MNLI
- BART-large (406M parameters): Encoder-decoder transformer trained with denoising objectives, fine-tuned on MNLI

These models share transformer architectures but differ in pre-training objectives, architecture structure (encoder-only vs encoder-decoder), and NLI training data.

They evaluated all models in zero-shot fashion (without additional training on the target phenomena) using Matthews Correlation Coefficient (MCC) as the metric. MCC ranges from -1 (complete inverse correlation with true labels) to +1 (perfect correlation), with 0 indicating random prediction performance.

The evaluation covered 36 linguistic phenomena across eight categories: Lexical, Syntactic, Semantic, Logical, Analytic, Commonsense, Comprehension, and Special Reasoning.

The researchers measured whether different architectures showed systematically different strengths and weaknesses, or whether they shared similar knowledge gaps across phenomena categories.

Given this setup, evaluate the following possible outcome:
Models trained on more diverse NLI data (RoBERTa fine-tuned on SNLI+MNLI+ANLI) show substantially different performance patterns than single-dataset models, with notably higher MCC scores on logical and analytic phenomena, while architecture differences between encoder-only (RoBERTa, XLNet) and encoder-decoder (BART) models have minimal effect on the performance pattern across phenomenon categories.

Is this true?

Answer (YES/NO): NO